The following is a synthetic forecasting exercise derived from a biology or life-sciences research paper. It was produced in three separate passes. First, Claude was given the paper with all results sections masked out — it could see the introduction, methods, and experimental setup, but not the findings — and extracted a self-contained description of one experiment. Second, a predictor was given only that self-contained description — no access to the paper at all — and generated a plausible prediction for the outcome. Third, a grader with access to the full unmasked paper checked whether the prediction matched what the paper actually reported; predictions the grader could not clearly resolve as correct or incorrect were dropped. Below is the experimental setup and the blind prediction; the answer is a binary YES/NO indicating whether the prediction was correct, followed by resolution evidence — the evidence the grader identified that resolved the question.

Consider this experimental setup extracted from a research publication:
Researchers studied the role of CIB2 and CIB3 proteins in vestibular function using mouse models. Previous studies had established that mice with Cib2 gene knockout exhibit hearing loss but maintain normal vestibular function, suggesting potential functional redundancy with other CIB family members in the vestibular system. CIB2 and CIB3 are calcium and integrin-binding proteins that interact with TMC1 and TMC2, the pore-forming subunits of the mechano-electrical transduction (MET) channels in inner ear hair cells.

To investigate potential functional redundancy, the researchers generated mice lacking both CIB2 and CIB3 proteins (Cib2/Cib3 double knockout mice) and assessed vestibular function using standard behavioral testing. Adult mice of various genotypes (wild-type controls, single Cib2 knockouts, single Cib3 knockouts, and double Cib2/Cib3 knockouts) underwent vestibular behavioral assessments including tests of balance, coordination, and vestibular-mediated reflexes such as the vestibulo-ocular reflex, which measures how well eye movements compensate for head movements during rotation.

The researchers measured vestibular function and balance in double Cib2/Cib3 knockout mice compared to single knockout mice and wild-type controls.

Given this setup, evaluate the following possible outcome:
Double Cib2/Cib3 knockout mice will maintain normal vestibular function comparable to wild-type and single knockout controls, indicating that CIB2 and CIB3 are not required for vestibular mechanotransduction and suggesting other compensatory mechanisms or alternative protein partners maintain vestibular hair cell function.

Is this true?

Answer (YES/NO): NO